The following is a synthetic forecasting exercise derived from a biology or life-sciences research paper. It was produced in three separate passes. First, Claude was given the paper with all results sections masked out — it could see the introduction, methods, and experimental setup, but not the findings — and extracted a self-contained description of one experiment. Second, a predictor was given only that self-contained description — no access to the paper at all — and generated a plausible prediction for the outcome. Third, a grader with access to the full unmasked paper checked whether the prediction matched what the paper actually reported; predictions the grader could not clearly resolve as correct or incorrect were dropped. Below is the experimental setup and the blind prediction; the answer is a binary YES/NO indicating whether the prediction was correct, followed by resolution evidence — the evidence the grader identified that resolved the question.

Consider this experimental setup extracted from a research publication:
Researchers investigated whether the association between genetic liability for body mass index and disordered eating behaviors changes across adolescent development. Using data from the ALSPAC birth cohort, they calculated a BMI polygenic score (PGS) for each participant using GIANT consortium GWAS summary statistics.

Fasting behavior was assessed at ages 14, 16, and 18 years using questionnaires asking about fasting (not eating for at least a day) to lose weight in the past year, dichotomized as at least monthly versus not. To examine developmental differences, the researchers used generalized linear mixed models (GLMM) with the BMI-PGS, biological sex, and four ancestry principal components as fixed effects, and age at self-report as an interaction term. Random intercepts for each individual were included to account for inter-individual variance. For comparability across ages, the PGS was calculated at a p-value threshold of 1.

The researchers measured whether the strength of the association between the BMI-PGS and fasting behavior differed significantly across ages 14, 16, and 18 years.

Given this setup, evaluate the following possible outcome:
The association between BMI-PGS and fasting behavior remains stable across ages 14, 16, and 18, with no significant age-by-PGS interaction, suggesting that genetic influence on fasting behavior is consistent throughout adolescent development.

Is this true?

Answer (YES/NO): YES